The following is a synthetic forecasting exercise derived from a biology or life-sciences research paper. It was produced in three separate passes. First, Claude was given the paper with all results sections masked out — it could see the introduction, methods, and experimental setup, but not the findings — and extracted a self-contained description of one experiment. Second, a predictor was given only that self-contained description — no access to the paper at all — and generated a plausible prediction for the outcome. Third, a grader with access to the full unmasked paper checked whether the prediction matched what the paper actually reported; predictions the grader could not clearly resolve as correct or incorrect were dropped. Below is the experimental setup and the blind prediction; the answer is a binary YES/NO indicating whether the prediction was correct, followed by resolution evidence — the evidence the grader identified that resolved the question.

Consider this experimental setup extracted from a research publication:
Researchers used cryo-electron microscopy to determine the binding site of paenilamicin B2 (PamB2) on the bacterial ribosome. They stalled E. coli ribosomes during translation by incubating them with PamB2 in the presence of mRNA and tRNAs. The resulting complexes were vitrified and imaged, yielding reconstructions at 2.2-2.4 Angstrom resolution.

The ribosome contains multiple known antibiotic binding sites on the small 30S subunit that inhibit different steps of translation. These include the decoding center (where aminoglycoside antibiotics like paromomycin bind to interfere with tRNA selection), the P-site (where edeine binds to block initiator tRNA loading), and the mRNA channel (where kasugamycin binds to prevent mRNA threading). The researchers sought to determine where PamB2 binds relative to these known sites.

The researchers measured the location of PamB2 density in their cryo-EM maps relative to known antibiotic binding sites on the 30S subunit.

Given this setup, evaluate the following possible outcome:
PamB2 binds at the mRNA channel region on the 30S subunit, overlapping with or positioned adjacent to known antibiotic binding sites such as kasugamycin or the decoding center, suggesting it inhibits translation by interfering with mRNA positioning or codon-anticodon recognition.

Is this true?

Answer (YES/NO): NO